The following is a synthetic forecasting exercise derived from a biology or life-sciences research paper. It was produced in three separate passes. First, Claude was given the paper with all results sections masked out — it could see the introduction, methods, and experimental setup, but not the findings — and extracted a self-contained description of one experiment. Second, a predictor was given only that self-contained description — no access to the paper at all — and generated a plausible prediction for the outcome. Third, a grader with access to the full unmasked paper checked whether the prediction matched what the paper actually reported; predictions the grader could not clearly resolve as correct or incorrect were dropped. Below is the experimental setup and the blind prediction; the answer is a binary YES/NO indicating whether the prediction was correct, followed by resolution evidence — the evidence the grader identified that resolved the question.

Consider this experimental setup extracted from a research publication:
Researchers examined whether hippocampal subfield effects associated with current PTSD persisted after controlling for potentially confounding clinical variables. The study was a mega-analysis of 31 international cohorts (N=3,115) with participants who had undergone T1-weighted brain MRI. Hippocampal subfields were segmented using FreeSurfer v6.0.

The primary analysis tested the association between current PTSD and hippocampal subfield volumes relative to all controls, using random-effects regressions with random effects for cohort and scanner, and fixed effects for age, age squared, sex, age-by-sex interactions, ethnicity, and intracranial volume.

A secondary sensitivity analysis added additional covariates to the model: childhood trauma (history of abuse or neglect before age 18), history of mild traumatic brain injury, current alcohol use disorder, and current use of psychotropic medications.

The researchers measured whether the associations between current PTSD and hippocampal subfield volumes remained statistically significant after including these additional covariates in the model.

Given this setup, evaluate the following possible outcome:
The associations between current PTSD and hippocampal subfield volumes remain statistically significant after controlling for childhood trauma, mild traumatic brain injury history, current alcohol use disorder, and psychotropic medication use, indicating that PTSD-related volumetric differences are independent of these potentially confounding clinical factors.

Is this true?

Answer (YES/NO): NO